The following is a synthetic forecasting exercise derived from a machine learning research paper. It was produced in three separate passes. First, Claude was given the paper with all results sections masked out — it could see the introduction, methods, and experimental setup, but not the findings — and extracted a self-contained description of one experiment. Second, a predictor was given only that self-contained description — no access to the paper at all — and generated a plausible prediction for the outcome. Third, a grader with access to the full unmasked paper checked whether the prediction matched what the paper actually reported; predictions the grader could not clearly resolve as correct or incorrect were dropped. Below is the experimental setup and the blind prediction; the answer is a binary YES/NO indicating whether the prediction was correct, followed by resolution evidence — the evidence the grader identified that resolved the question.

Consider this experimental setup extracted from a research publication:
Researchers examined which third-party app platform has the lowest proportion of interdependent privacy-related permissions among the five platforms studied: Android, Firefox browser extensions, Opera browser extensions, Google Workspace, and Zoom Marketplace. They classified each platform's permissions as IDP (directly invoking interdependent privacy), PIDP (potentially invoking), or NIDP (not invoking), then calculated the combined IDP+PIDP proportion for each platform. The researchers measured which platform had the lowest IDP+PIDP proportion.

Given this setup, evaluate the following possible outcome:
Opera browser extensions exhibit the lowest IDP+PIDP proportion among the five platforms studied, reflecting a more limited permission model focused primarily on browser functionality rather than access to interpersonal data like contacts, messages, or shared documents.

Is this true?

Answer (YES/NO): NO